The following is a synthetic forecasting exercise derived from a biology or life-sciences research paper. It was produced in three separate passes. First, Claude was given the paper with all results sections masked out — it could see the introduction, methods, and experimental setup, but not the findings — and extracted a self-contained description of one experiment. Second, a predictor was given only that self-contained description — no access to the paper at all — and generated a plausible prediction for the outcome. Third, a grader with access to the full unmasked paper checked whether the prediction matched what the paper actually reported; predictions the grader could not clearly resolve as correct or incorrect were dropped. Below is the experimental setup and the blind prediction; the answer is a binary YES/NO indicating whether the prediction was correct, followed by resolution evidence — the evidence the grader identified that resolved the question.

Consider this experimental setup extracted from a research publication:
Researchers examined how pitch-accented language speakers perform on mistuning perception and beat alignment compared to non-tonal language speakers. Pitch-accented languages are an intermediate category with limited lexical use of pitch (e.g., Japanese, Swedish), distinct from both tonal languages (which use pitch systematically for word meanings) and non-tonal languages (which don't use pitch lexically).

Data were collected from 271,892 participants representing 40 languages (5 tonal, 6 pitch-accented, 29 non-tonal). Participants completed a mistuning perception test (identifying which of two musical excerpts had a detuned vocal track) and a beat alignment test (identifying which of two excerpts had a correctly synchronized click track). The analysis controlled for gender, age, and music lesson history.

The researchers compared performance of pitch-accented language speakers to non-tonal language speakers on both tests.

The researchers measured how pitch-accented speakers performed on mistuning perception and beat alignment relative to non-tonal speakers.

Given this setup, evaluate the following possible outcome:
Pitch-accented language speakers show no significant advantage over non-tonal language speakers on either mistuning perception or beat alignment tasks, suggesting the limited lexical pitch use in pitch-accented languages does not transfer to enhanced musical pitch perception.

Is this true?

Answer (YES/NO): NO